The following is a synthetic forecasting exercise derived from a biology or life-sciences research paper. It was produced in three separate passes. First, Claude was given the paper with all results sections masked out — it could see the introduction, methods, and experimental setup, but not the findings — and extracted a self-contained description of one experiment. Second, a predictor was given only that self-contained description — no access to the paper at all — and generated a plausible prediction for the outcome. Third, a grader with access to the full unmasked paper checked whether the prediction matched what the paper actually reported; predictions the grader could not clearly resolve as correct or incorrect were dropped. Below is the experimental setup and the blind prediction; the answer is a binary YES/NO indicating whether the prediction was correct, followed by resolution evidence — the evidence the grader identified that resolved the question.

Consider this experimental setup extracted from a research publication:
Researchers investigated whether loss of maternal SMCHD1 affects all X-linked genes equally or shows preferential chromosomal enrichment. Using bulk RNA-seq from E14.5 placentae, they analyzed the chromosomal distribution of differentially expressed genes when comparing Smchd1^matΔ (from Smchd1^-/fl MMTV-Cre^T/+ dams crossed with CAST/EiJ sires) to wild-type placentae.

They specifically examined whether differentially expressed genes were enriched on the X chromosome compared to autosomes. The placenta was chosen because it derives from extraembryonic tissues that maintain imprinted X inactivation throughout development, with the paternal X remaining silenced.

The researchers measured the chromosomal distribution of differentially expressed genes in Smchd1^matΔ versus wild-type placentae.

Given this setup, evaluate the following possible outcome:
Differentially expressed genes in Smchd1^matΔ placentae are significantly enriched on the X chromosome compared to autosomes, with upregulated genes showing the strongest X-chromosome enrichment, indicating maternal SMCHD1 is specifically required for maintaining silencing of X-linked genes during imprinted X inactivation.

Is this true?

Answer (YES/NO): YES